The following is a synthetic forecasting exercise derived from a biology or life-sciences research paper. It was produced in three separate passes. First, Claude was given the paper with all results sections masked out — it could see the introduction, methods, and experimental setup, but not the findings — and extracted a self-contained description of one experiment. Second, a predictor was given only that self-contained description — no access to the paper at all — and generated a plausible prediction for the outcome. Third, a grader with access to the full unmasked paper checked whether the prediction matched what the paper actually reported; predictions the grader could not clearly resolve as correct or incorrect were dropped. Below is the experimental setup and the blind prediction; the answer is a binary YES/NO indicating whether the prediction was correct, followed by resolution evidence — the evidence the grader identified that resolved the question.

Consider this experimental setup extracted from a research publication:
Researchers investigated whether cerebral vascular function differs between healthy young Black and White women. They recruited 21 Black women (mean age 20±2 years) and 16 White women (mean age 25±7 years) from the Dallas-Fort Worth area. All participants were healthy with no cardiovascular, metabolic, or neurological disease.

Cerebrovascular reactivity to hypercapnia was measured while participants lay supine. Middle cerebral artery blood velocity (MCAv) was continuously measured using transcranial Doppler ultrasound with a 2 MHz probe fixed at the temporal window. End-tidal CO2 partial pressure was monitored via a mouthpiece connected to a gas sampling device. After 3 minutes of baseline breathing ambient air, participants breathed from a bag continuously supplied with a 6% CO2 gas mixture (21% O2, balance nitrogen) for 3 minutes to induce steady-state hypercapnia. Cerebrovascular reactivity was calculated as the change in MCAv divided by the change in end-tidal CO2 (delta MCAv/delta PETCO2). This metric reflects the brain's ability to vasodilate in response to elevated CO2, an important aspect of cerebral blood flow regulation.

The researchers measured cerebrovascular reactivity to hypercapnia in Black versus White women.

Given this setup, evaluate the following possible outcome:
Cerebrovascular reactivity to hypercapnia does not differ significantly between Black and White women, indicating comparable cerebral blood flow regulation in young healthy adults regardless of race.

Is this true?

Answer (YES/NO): YES